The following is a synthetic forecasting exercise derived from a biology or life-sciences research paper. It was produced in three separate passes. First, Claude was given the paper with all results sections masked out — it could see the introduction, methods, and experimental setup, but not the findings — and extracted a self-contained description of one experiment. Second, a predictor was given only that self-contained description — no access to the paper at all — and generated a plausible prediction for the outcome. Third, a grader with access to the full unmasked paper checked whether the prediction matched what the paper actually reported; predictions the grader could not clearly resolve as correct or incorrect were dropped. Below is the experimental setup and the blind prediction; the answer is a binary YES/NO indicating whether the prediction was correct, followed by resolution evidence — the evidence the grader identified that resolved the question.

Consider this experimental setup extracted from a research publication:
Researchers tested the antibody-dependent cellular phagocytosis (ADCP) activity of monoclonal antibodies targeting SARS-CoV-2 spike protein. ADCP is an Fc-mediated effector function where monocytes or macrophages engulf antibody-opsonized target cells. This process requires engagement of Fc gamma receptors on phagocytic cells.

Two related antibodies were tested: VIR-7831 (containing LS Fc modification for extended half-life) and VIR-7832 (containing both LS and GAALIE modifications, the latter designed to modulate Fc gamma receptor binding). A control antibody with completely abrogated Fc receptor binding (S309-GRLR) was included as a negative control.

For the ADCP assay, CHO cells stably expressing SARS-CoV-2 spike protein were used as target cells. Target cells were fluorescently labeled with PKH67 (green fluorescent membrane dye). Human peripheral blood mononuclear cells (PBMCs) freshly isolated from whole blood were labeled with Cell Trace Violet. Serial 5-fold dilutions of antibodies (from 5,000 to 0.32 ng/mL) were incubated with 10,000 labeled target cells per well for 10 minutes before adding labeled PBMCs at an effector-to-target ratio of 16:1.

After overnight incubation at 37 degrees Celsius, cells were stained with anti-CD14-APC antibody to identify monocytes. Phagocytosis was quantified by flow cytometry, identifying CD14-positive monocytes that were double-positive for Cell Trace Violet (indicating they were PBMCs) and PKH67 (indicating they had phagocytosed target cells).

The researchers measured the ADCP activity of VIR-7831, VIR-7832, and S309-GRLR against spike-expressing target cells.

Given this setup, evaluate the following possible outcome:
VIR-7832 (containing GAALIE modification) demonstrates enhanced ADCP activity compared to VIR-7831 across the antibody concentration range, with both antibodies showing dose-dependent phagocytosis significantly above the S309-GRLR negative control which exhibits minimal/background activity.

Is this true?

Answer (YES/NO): NO